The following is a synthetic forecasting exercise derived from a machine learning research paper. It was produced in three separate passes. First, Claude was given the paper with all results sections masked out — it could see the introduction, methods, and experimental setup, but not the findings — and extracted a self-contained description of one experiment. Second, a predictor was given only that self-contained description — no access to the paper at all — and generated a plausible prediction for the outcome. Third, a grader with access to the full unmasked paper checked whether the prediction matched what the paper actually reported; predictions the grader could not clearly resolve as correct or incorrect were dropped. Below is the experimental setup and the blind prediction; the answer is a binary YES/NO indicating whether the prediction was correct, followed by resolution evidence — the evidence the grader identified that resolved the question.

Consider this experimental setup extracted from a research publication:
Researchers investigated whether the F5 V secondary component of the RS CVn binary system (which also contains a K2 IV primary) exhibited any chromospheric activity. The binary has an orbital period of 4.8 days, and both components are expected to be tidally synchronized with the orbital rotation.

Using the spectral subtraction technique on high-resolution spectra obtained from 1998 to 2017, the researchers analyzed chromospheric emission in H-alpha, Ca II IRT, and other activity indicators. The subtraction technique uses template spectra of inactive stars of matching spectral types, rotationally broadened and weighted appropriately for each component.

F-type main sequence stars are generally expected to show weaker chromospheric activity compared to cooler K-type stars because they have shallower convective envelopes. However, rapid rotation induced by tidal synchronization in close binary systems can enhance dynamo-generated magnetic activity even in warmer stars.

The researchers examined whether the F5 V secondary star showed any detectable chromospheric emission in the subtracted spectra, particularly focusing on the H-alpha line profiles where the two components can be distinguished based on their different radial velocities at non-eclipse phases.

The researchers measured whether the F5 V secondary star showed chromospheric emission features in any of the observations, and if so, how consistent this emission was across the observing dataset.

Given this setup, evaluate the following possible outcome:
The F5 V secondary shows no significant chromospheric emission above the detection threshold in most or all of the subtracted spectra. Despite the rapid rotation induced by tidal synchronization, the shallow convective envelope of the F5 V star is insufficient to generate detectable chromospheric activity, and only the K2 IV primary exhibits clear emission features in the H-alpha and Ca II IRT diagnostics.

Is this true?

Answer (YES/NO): NO